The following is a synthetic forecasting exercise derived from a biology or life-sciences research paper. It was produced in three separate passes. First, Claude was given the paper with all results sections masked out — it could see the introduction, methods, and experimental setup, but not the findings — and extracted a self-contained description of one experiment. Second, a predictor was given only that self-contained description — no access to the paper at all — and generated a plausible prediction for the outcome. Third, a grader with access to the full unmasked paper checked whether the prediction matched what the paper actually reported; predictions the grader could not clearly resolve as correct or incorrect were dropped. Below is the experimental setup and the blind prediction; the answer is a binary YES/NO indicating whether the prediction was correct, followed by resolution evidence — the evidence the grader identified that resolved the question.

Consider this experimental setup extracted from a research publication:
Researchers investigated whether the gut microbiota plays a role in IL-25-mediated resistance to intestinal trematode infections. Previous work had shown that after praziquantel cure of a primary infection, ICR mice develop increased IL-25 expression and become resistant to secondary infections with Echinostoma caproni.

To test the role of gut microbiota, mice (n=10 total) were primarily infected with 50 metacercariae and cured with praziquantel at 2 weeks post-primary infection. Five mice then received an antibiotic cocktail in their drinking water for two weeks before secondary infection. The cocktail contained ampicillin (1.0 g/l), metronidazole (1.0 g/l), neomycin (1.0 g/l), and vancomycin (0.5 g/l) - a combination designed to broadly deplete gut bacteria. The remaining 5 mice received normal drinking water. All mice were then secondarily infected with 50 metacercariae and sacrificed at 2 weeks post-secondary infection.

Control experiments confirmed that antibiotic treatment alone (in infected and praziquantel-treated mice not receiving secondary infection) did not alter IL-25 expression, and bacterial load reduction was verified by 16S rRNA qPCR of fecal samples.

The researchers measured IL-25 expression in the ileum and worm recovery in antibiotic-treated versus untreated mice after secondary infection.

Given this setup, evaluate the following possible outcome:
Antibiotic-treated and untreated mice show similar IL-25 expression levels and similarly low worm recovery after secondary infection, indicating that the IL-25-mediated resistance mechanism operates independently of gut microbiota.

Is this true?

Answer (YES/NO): NO